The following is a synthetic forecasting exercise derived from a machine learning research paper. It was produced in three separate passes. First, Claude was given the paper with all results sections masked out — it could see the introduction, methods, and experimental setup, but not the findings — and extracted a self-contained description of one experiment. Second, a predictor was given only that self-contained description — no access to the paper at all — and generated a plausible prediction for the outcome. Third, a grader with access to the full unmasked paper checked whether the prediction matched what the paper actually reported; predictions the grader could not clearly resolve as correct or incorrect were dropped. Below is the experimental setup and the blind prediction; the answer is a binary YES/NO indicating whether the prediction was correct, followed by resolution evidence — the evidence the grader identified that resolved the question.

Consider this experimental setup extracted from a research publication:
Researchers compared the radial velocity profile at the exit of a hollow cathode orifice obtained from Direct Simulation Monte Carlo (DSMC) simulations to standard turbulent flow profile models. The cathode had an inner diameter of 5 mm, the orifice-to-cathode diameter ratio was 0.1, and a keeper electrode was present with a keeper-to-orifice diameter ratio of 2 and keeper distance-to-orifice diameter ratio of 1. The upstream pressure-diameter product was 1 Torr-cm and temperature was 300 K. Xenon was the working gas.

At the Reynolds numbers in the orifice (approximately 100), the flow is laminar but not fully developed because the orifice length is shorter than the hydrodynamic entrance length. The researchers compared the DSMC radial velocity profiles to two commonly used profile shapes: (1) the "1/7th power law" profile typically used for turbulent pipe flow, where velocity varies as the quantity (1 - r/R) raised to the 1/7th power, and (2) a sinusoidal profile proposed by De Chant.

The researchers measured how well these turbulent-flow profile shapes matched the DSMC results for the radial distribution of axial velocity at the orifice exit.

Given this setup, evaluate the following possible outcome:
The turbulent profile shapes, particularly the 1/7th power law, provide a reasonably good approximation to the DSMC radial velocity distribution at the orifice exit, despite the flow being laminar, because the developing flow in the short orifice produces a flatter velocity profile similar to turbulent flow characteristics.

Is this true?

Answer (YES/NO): YES